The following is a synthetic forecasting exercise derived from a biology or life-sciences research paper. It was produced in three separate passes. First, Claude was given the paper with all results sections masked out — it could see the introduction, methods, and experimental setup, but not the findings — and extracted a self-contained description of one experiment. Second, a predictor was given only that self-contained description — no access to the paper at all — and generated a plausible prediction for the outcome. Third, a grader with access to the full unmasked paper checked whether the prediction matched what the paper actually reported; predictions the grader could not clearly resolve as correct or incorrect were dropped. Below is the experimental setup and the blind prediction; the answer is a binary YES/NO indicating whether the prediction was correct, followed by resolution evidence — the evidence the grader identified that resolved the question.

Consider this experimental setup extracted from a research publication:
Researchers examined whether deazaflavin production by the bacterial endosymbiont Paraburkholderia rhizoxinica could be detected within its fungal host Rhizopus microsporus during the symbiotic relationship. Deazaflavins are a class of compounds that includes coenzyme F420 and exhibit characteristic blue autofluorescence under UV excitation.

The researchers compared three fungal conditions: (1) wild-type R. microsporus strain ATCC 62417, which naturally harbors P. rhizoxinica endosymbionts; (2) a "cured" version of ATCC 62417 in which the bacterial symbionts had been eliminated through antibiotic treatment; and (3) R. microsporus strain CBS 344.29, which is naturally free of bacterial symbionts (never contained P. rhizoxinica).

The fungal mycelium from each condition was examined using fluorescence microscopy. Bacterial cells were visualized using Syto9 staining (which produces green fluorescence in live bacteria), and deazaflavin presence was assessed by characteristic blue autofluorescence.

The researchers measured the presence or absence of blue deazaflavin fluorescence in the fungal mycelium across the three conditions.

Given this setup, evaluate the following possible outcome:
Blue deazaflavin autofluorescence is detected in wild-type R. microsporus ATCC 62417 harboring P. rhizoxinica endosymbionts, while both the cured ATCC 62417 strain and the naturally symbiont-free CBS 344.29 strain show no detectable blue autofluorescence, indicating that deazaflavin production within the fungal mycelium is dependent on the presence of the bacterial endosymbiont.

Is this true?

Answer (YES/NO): YES